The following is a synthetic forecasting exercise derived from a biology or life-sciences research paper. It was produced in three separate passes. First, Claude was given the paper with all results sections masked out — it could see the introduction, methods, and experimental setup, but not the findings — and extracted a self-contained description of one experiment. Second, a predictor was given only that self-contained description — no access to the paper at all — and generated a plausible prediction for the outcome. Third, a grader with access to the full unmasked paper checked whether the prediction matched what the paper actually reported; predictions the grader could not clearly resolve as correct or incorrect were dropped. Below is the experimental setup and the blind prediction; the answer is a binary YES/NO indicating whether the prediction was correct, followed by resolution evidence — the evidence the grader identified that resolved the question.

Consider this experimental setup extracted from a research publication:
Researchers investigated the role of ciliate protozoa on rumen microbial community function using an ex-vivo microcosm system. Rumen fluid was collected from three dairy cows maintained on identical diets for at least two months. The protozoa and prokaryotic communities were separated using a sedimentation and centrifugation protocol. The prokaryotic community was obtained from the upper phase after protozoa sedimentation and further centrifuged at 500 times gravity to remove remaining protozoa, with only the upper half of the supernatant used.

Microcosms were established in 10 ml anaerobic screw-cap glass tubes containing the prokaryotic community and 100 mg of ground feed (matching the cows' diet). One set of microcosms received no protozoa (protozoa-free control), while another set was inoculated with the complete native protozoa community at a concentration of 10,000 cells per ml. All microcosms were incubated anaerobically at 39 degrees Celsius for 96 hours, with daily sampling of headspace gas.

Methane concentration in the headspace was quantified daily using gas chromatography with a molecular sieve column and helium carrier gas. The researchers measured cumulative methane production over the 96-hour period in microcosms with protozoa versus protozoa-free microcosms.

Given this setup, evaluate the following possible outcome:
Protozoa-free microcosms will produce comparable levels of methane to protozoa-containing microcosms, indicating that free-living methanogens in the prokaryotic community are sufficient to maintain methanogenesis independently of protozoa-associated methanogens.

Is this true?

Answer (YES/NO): NO